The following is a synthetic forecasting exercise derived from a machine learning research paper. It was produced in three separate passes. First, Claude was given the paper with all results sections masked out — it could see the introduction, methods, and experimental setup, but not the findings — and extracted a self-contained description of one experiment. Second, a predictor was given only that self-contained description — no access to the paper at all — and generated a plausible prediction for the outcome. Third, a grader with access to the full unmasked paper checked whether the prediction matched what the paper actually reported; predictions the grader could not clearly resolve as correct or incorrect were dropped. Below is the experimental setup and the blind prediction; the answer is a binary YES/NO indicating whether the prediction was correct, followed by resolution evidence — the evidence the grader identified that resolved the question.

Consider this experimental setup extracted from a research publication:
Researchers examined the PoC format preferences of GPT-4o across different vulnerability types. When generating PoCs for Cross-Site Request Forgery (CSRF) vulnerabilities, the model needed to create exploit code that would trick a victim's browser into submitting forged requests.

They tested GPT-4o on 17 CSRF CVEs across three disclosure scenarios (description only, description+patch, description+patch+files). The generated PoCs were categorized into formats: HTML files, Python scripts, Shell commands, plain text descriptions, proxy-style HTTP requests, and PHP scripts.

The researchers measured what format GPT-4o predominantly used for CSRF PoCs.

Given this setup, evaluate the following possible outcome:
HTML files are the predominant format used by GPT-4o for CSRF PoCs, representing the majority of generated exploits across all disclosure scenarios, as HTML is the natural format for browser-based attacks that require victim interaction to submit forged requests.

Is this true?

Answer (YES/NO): YES